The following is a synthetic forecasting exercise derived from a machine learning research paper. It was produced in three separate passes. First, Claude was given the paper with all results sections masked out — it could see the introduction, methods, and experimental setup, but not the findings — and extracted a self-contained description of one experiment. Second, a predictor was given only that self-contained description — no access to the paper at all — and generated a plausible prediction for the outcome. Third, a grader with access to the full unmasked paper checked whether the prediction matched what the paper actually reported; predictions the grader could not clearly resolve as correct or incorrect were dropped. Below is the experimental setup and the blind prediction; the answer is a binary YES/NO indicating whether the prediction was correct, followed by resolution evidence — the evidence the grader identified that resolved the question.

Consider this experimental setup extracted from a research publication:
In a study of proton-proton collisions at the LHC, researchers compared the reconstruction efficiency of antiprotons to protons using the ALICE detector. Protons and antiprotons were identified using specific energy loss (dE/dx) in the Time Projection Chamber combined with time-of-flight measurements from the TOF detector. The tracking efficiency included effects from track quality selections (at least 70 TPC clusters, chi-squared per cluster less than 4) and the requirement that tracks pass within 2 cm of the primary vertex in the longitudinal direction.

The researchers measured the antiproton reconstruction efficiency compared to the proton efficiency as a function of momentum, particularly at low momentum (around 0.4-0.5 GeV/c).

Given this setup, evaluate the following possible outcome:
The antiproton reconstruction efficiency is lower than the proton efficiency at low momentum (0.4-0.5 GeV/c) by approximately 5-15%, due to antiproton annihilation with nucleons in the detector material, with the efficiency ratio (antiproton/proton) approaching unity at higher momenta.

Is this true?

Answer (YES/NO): YES